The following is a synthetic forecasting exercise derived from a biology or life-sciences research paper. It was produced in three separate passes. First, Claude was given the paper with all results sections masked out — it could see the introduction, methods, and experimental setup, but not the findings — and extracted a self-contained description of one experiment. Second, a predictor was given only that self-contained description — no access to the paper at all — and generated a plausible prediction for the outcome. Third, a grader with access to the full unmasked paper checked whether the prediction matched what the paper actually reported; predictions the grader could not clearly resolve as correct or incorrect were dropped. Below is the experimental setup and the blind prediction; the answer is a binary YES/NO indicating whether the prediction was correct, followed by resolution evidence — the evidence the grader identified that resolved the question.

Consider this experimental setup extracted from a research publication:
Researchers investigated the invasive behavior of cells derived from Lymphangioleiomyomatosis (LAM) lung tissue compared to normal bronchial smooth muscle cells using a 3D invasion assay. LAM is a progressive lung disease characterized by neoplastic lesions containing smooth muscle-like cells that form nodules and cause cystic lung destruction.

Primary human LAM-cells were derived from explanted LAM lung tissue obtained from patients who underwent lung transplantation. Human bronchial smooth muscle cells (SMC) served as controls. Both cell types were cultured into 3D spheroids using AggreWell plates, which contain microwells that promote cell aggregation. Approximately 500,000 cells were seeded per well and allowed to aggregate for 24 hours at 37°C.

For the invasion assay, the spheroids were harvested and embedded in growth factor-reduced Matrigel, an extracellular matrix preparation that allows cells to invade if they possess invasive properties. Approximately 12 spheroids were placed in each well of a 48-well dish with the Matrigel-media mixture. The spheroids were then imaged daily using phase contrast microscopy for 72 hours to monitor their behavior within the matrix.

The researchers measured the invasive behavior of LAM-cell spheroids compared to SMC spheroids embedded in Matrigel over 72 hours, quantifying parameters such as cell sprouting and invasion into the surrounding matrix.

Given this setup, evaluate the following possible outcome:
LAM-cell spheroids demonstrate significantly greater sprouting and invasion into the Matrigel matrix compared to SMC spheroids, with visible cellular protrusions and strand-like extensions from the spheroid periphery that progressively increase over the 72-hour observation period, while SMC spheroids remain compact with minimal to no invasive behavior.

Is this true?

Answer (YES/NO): NO